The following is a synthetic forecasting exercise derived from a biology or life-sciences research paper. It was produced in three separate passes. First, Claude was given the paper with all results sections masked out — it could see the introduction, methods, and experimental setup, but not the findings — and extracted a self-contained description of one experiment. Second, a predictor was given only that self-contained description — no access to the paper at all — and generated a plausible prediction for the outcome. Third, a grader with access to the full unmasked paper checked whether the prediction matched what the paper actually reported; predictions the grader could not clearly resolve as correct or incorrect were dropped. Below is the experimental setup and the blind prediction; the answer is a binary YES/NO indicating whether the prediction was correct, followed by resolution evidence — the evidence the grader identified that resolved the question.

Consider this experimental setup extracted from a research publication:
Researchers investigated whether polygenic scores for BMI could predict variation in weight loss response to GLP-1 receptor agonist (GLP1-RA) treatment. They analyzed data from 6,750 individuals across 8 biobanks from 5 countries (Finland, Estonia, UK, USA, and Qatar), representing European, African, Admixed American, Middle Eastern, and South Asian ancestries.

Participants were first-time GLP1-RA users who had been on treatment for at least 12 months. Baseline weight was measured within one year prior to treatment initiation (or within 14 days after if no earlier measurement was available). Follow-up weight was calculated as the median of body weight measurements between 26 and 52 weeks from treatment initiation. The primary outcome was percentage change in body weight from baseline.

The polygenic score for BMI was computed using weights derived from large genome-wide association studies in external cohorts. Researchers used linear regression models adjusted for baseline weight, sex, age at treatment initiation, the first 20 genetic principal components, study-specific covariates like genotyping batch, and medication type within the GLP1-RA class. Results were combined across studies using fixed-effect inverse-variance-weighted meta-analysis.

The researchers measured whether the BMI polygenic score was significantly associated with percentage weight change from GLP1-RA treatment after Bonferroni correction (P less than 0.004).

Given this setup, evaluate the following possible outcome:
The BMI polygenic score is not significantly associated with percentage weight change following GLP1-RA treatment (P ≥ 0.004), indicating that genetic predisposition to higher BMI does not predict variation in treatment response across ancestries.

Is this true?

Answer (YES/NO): YES